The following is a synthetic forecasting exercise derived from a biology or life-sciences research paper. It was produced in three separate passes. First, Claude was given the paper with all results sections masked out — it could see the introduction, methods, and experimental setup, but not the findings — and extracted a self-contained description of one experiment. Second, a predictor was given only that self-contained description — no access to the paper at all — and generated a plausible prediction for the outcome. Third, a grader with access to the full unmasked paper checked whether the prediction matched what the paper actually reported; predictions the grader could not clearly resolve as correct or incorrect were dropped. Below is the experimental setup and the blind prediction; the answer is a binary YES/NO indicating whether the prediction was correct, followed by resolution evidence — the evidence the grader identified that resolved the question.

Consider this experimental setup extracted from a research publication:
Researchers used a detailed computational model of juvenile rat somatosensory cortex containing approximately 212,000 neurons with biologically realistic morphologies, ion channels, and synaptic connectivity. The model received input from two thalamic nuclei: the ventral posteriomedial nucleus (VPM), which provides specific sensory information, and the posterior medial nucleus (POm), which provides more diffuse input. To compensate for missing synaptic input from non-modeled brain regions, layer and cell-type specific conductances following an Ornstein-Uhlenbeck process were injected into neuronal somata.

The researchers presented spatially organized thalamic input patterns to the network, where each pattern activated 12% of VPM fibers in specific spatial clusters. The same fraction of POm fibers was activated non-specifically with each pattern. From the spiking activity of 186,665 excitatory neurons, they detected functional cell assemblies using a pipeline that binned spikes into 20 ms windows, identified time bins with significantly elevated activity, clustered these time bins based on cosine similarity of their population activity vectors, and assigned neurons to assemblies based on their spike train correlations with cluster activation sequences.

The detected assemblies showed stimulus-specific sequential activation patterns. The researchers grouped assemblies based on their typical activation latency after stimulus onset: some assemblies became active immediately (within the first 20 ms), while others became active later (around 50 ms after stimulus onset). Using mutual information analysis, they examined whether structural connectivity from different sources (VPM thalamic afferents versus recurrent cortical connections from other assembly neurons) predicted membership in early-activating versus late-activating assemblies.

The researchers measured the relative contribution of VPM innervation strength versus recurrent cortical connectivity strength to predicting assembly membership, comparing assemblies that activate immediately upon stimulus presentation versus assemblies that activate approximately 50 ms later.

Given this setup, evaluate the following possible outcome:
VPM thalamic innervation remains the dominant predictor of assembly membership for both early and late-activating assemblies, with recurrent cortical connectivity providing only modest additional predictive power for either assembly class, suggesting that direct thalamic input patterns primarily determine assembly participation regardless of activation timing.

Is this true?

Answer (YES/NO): NO